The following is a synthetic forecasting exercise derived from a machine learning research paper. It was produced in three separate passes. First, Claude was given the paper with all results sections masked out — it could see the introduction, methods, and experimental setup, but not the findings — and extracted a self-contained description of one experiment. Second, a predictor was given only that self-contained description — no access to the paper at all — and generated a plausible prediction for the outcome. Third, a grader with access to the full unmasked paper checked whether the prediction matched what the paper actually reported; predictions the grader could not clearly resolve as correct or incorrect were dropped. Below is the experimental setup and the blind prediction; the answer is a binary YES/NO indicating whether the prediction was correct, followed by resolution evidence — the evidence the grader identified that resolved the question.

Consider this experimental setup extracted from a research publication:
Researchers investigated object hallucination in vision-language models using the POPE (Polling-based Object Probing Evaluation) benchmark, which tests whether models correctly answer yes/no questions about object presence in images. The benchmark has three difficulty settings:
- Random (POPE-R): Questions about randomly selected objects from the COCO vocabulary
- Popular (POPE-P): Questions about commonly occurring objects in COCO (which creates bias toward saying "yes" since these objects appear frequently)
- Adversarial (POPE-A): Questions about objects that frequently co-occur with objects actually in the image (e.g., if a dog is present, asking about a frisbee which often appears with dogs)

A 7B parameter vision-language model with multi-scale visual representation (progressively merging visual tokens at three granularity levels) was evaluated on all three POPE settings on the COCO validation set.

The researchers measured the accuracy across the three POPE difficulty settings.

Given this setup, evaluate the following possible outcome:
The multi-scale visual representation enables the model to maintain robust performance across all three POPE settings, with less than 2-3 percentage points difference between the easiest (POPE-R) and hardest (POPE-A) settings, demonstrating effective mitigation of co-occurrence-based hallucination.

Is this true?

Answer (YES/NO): NO